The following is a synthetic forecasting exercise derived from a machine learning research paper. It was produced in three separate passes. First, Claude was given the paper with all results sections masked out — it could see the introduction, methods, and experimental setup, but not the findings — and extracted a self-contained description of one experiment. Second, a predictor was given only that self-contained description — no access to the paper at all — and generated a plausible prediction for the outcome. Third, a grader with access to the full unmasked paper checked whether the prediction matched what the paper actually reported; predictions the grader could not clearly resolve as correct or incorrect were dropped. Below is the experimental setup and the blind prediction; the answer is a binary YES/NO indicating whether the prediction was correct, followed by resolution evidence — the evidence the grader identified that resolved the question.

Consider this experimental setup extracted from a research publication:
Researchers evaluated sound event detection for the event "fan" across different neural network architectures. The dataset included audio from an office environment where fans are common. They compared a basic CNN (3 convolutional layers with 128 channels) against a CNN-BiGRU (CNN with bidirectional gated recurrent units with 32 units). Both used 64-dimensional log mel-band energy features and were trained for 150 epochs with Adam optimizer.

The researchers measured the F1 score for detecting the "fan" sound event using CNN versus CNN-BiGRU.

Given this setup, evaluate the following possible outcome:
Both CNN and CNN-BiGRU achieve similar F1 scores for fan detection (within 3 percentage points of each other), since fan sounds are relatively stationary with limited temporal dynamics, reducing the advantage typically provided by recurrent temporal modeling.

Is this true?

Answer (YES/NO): NO